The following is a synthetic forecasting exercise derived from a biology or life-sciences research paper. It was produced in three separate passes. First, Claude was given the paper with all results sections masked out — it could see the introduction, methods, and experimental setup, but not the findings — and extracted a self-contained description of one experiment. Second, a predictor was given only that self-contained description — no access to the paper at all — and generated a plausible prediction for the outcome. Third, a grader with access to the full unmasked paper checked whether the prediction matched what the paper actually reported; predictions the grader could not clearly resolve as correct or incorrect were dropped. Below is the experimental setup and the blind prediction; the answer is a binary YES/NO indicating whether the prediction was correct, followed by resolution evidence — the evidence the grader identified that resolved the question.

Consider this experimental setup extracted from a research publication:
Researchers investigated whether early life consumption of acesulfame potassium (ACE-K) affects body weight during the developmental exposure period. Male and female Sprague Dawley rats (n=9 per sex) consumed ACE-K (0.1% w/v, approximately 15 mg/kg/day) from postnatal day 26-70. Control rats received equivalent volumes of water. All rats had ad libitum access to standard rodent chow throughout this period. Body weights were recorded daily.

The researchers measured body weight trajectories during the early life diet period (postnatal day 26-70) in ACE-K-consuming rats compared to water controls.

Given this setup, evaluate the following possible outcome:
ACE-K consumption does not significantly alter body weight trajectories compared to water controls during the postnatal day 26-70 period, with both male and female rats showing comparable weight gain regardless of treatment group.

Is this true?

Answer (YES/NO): YES